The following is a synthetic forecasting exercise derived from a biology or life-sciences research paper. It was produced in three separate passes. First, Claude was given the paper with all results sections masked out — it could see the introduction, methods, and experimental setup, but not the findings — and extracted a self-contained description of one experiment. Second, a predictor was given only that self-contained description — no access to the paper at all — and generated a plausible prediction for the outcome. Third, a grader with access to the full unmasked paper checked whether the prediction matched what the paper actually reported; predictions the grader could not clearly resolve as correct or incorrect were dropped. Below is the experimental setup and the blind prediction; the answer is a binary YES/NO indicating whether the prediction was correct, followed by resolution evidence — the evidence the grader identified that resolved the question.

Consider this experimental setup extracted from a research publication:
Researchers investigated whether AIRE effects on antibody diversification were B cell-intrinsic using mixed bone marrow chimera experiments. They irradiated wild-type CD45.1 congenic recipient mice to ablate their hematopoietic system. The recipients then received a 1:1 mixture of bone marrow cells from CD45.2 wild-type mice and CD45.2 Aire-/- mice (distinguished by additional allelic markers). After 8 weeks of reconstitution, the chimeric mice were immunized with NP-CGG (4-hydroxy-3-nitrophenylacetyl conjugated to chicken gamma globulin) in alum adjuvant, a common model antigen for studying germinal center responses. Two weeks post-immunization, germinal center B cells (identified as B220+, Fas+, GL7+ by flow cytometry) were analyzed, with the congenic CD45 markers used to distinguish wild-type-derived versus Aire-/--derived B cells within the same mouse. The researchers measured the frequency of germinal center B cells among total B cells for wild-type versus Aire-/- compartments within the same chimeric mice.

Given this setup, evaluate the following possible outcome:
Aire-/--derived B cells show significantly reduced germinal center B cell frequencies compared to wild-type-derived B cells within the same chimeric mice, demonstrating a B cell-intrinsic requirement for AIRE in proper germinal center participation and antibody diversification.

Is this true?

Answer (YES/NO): NO